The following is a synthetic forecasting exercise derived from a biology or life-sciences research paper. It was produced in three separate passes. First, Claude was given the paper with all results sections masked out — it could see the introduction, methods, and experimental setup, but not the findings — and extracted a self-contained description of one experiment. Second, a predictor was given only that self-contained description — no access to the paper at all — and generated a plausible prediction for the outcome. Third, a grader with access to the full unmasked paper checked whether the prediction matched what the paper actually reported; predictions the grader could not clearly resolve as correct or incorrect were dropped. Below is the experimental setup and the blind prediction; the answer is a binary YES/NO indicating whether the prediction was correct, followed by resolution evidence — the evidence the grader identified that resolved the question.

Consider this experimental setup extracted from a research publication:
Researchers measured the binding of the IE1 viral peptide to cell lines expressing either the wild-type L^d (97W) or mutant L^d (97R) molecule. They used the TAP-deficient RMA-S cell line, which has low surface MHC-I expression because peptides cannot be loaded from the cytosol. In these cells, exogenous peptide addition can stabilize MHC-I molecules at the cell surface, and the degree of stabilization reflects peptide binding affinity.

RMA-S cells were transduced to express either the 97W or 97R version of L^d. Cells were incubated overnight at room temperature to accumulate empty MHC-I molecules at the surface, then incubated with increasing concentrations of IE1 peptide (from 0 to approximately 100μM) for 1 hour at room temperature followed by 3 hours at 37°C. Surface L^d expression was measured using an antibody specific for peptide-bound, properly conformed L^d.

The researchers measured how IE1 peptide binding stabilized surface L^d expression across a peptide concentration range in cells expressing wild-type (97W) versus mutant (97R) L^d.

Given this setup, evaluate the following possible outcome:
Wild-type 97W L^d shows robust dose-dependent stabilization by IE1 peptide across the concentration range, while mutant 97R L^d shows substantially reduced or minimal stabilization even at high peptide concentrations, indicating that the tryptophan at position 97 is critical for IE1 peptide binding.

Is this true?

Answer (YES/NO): NO